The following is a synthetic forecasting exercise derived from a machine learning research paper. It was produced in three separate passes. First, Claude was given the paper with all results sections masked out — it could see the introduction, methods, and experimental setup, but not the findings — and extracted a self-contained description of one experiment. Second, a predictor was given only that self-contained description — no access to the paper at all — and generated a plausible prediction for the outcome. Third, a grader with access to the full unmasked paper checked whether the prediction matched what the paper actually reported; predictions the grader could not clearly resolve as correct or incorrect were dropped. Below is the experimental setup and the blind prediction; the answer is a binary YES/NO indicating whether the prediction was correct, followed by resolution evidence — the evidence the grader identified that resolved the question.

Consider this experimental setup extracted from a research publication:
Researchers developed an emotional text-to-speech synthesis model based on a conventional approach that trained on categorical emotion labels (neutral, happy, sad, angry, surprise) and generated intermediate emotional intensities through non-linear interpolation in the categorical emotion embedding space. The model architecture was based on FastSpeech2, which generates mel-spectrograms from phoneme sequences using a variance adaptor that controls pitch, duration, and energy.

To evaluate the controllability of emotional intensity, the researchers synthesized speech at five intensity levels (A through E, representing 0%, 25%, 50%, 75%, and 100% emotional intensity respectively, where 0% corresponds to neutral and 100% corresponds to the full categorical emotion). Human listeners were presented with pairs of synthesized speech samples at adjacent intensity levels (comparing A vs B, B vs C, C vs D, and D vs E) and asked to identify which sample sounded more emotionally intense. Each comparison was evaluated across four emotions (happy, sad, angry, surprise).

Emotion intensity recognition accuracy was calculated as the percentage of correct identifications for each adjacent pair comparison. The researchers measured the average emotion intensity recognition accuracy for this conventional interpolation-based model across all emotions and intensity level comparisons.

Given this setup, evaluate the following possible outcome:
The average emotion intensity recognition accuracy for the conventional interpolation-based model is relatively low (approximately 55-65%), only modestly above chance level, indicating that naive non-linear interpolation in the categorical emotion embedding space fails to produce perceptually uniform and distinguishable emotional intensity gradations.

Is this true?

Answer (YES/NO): NO